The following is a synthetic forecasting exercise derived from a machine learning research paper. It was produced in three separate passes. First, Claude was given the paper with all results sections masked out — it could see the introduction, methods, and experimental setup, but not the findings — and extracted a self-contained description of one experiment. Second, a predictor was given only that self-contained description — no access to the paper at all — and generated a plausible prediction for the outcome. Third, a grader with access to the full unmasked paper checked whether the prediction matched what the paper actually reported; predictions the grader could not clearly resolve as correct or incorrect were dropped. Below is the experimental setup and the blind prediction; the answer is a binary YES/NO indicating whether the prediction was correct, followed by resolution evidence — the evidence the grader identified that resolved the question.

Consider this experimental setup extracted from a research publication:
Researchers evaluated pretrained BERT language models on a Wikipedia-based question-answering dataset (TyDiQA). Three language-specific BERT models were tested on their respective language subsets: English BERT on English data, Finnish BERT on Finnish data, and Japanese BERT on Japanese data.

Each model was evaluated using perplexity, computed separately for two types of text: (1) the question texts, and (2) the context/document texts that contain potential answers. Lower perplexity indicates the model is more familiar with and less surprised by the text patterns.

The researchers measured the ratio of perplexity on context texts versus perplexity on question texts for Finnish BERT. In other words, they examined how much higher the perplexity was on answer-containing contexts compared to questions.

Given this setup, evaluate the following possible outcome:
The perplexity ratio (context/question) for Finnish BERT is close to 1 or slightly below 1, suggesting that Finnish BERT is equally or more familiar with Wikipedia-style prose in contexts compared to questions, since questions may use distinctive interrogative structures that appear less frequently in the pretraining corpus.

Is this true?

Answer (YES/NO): NO